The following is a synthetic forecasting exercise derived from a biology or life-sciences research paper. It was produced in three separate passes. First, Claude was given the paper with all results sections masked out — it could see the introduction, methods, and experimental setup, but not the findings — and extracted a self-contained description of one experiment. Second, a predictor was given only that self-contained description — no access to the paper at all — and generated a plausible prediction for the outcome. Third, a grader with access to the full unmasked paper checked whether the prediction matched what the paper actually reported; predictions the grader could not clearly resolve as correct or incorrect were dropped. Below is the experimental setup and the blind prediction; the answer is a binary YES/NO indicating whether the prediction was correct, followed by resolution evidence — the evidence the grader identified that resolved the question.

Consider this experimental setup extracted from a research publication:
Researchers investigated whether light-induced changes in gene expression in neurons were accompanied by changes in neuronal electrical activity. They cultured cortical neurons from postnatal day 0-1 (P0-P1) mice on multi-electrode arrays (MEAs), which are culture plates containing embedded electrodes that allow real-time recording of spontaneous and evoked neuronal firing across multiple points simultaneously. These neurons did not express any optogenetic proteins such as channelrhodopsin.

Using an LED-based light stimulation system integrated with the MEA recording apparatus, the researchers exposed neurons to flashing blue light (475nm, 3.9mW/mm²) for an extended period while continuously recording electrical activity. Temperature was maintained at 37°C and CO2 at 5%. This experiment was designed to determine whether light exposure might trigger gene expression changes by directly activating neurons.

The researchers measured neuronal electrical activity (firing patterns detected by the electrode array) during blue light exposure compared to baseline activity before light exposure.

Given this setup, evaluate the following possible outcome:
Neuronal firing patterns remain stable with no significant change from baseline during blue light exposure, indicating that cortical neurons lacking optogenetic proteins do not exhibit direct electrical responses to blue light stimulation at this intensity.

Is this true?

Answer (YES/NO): YES